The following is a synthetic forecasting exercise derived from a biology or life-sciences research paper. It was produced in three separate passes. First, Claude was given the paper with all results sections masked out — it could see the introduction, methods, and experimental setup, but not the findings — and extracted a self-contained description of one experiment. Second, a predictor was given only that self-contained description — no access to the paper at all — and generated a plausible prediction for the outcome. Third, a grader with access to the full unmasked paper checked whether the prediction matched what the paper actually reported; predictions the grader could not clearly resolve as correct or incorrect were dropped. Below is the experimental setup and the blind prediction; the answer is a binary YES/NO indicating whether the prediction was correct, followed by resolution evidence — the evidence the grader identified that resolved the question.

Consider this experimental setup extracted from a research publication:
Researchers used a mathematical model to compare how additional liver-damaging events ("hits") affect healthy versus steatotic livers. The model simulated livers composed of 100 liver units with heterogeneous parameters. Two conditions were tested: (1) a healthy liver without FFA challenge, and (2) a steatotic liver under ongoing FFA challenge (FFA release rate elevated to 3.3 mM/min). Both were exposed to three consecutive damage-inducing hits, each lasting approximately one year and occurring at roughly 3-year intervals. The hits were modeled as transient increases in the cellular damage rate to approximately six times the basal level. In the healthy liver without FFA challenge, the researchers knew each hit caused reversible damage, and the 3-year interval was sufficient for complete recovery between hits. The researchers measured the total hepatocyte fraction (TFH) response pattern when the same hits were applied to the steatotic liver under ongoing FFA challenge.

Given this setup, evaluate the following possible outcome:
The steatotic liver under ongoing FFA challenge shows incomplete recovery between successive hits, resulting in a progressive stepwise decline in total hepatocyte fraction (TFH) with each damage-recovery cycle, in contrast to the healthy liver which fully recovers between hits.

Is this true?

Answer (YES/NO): YES